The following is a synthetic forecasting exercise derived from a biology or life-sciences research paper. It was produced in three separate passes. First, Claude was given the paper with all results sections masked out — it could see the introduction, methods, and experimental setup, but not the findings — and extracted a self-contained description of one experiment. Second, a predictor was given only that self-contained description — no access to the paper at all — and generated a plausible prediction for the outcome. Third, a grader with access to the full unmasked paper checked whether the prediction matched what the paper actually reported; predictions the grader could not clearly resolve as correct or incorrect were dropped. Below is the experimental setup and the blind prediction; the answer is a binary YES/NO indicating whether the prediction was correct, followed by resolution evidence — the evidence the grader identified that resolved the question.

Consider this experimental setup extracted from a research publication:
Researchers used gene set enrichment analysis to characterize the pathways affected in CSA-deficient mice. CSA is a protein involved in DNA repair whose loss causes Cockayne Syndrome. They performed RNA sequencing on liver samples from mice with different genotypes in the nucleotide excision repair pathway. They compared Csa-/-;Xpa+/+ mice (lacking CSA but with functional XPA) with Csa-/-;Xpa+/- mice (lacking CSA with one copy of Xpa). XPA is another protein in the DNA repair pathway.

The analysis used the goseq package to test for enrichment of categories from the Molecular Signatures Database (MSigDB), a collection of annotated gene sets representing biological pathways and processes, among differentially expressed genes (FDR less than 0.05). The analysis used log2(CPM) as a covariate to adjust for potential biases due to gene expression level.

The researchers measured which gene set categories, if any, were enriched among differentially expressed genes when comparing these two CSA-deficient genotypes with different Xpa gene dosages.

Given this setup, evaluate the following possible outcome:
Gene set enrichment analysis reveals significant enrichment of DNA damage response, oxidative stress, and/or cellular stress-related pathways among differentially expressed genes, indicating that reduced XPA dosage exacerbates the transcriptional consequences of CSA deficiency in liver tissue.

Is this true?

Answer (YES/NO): NO